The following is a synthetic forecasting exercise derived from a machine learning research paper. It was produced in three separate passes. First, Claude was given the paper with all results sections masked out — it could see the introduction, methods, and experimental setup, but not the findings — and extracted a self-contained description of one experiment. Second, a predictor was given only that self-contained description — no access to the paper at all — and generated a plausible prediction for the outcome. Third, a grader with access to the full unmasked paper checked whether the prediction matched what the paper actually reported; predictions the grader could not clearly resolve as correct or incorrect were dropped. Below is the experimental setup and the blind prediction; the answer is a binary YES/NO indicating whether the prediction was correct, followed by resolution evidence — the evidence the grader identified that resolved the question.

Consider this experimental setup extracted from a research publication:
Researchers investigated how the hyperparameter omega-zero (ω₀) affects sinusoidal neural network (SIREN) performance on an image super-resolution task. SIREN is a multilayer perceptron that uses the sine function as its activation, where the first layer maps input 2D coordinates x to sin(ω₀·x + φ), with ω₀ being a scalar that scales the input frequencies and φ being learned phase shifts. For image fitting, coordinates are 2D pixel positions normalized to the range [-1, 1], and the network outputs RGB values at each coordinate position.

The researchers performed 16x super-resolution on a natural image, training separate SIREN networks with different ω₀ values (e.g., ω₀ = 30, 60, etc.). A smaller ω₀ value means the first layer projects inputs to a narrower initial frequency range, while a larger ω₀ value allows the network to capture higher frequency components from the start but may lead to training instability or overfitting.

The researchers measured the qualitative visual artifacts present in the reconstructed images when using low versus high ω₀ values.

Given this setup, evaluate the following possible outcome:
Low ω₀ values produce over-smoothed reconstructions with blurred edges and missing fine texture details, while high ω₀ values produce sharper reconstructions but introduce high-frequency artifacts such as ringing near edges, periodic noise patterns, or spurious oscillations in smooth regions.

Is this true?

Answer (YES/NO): NO